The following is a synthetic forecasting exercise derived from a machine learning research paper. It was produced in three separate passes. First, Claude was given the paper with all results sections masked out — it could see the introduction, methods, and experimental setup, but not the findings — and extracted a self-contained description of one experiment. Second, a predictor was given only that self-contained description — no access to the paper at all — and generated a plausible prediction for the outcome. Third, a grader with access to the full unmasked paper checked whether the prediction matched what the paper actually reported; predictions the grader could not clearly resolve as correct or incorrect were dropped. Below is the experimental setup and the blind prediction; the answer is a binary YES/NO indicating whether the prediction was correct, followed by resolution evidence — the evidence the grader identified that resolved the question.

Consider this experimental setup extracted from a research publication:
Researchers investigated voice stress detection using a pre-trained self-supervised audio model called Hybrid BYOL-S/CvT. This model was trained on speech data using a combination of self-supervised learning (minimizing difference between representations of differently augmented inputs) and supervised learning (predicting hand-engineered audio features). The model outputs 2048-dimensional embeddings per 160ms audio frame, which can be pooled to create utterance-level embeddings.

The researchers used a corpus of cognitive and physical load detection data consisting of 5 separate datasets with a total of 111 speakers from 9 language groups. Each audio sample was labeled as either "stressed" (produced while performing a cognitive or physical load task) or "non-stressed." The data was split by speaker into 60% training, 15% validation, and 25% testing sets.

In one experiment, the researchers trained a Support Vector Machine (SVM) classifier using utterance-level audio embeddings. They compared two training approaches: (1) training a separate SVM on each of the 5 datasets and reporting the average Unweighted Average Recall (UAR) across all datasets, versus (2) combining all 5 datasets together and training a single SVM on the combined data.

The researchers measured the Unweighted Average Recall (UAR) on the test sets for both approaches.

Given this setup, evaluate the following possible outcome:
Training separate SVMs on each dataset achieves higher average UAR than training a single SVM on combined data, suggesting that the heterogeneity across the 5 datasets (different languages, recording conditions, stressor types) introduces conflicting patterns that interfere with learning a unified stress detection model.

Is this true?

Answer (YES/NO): YES